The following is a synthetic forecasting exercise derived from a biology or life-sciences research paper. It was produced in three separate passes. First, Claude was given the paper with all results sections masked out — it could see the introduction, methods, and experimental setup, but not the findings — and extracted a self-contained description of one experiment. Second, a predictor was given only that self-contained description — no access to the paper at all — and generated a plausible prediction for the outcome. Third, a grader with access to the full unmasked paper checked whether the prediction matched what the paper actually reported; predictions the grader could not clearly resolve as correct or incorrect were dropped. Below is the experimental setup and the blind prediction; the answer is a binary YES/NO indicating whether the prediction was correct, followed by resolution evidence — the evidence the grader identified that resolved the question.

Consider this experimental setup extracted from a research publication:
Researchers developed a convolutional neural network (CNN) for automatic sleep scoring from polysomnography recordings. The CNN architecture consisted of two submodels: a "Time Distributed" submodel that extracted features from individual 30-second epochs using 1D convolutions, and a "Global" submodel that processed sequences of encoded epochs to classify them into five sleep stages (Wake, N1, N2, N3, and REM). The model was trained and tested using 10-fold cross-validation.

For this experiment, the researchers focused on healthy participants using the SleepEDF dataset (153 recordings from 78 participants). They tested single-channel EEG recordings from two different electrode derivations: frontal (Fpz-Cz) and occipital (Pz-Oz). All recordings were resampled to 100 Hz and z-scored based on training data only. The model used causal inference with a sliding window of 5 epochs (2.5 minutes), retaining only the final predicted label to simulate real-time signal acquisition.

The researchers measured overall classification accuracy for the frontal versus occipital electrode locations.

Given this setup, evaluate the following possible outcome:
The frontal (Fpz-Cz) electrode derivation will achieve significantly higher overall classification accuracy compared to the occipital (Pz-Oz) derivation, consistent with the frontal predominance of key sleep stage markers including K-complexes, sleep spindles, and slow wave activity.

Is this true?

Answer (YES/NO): YES